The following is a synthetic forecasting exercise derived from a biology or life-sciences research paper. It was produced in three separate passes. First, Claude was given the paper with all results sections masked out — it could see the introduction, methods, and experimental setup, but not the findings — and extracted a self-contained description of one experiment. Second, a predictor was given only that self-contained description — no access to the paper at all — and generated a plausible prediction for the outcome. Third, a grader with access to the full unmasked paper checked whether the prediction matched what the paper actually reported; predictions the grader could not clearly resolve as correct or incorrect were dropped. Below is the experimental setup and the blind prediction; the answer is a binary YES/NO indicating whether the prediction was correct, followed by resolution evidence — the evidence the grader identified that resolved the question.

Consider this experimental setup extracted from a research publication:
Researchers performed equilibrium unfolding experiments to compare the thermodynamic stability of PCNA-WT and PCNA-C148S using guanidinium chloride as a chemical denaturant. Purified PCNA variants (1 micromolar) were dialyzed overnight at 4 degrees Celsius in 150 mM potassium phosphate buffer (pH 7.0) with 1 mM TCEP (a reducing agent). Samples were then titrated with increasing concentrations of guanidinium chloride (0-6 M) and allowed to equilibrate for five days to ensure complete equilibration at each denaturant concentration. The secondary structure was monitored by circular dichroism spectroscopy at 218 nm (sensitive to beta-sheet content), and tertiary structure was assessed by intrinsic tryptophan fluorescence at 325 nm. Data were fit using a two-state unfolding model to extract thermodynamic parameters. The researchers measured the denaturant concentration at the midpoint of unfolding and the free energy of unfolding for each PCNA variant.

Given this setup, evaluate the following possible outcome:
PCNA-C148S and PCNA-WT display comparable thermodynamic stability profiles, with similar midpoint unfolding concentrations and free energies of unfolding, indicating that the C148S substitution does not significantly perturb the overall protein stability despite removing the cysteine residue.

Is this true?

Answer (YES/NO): NO